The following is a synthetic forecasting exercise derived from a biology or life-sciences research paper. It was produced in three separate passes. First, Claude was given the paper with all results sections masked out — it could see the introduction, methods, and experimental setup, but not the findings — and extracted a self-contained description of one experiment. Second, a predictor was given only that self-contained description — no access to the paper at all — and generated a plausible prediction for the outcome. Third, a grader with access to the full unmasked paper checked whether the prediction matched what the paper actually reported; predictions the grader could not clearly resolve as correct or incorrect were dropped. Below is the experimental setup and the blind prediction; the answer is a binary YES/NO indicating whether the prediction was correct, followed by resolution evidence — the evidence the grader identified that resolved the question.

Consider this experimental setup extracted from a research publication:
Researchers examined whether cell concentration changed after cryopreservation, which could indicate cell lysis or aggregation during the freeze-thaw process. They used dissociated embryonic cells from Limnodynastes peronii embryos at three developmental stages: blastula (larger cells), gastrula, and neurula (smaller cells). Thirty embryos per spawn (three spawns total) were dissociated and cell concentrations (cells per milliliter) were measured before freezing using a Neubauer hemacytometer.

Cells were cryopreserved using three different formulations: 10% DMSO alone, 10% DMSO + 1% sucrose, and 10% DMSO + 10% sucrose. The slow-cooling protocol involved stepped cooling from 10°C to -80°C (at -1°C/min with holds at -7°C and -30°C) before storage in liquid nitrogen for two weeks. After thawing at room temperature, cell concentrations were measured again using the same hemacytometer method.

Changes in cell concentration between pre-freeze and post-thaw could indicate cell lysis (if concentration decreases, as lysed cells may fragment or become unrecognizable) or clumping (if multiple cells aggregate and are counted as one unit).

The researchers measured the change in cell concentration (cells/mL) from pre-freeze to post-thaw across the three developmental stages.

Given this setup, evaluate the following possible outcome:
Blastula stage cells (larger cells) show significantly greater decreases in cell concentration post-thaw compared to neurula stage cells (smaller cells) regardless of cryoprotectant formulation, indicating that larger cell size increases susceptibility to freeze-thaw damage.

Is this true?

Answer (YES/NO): YES